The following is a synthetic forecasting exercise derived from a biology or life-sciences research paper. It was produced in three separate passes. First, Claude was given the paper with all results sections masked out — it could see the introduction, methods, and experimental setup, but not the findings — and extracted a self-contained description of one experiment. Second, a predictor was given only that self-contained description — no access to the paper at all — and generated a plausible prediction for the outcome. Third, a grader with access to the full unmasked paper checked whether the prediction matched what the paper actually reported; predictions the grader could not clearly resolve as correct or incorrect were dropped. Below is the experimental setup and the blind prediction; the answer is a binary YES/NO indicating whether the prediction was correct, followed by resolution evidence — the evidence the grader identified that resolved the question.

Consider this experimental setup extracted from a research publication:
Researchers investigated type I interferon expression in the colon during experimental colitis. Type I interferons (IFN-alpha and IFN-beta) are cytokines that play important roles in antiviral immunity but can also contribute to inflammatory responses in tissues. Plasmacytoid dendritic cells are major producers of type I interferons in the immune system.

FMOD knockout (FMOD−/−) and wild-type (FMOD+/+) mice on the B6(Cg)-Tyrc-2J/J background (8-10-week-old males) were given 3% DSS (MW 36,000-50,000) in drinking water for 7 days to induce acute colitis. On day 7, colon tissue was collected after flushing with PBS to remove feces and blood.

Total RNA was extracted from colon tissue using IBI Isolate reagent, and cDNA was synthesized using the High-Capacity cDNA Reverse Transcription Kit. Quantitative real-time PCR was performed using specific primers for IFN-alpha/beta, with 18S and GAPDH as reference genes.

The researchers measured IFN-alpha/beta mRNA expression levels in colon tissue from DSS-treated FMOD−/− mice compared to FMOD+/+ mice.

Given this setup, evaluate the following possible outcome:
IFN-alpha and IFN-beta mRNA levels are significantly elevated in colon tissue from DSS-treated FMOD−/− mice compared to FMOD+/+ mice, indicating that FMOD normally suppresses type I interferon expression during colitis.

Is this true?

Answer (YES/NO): YES